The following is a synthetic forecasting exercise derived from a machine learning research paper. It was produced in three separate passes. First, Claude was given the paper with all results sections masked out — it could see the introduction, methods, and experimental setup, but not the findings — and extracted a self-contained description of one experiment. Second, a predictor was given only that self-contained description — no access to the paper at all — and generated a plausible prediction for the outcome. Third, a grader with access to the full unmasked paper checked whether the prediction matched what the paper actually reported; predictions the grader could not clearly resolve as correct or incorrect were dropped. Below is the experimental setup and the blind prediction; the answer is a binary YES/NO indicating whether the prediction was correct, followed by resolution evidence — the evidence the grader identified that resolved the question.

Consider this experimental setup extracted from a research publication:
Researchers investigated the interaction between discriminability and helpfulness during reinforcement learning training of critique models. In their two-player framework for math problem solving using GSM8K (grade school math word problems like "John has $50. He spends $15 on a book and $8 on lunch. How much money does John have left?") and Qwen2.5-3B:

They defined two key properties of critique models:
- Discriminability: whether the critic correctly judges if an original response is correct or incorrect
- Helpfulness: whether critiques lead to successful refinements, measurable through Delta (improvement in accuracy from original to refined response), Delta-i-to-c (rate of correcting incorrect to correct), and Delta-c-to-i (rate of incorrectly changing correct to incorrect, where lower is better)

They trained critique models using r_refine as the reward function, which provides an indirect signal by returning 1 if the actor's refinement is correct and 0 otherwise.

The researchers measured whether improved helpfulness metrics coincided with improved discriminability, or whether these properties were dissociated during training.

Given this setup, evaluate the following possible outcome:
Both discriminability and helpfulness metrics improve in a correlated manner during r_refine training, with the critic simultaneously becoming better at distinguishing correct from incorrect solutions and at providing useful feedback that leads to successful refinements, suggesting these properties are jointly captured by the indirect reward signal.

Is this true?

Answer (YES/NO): NO